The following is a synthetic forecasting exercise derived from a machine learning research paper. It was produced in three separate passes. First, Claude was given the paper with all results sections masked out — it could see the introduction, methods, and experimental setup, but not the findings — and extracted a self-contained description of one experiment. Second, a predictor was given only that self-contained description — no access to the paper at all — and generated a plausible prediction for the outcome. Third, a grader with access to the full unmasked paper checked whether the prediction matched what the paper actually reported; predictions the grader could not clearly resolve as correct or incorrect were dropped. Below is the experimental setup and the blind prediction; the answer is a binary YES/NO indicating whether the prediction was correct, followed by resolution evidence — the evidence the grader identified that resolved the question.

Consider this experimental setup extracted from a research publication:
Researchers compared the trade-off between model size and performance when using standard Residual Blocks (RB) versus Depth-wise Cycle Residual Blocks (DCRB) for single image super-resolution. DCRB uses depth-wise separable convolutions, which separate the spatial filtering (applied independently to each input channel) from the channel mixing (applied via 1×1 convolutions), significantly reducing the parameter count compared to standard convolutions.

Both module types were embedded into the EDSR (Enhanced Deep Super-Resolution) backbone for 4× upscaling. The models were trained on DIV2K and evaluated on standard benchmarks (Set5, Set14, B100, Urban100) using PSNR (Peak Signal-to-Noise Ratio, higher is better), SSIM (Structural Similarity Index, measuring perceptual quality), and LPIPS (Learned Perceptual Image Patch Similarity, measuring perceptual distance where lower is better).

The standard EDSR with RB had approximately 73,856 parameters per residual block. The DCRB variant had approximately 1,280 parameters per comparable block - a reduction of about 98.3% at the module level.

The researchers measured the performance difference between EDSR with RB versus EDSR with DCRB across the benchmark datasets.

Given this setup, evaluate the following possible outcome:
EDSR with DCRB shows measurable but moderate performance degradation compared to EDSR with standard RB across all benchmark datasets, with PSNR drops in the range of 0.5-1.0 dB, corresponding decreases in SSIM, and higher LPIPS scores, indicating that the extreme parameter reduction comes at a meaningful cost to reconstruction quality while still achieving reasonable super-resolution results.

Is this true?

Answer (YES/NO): NO